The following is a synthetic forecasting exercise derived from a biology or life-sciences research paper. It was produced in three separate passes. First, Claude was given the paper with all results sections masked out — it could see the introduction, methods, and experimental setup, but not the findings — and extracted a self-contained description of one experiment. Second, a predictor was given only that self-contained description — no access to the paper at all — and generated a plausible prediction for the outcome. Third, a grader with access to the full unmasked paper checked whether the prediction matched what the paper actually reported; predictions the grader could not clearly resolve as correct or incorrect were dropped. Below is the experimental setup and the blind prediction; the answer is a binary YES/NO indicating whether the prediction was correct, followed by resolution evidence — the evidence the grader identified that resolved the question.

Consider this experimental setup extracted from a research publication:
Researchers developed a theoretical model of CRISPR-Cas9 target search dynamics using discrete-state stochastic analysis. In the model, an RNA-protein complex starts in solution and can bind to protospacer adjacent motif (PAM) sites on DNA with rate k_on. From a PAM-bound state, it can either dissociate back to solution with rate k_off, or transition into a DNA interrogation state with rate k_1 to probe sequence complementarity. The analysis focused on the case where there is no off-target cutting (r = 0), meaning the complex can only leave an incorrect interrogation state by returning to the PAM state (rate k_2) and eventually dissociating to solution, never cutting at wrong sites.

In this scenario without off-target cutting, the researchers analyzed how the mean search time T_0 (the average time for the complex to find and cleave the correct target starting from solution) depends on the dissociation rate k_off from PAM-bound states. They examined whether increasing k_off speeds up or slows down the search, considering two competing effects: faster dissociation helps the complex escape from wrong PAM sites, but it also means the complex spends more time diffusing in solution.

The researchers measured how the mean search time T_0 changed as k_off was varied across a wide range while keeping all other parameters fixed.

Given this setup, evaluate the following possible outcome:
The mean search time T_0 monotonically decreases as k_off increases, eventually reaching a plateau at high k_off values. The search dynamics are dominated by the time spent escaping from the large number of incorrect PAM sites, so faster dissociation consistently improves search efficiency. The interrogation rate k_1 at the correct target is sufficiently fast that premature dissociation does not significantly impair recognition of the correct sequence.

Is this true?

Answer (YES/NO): NO